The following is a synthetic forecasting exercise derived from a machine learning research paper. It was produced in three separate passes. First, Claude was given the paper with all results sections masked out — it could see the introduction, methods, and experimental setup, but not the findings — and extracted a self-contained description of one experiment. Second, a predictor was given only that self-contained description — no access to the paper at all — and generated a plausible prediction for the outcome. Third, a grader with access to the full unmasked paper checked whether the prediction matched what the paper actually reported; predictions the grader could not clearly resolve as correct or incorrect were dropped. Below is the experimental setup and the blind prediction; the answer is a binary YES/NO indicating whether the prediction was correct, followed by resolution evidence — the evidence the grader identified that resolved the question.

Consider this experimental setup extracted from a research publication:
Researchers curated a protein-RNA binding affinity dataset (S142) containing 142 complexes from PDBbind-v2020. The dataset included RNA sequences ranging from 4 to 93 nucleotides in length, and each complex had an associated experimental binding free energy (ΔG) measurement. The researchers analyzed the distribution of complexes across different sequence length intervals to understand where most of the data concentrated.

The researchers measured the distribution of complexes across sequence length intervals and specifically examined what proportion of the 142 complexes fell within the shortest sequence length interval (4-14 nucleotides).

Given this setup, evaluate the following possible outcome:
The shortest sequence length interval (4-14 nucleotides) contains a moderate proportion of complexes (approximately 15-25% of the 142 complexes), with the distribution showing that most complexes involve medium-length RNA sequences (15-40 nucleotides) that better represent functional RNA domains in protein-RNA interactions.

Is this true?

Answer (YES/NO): NO